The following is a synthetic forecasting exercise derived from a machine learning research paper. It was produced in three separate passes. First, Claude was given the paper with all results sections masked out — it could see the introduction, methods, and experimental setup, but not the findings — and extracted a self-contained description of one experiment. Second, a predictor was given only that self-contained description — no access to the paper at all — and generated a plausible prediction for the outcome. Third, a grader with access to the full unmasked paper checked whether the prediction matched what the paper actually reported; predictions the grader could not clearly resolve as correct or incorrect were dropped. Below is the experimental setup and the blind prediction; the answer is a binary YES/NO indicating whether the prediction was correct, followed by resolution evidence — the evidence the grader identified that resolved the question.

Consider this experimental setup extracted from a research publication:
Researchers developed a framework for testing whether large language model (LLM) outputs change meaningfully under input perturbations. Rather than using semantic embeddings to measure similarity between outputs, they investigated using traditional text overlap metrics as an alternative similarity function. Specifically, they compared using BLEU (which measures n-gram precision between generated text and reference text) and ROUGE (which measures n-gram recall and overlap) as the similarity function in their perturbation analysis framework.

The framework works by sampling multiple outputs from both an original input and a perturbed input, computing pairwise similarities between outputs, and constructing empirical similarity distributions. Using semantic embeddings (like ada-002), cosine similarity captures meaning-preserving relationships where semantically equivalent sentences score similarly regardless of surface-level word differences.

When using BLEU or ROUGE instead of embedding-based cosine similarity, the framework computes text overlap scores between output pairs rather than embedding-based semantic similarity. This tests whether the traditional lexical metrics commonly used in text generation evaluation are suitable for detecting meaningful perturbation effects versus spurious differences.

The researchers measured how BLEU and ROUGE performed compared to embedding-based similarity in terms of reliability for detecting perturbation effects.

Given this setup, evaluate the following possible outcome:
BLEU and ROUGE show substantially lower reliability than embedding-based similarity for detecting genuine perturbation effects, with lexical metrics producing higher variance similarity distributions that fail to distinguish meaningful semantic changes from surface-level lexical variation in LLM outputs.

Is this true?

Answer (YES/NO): NO